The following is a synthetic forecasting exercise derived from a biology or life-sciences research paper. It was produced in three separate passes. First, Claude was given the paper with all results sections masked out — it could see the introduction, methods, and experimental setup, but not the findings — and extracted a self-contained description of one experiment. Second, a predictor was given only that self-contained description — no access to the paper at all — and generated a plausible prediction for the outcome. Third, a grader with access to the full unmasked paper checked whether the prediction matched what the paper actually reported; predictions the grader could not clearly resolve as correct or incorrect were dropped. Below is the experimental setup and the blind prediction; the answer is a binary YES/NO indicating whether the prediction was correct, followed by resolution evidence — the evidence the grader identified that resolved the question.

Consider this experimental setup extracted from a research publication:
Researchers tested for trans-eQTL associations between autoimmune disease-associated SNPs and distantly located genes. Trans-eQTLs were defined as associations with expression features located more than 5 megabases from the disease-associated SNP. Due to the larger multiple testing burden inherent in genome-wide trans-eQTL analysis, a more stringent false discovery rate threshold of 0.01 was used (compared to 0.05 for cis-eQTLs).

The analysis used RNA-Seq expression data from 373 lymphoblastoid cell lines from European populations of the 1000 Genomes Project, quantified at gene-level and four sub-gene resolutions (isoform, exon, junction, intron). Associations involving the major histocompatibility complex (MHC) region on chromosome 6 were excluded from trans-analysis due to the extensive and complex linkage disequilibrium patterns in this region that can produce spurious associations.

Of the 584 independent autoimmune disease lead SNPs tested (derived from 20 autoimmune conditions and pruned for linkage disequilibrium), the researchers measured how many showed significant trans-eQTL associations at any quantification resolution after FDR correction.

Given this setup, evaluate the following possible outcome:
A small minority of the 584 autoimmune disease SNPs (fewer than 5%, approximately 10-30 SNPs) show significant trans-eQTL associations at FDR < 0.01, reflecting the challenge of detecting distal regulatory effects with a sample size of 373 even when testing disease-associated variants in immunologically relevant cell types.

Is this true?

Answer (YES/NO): NO